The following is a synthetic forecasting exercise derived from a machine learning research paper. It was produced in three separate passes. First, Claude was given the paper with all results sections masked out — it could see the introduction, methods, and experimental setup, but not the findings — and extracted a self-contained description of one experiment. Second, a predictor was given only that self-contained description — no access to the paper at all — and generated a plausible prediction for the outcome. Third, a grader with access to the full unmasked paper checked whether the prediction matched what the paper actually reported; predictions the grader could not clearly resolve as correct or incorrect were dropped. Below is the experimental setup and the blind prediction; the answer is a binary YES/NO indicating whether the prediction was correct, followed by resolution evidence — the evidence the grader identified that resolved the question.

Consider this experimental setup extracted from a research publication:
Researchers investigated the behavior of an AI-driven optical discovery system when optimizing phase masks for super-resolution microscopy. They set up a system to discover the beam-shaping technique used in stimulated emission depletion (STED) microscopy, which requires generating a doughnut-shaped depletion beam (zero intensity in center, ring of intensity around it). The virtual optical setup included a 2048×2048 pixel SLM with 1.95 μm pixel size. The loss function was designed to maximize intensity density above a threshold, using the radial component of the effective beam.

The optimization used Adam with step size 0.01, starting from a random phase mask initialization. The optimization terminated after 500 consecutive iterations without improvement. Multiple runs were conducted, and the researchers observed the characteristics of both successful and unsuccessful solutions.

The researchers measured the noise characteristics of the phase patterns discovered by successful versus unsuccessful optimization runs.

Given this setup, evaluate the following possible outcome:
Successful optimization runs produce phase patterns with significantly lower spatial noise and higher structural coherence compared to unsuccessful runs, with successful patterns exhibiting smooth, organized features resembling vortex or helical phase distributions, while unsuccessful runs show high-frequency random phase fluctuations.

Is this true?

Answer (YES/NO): YES